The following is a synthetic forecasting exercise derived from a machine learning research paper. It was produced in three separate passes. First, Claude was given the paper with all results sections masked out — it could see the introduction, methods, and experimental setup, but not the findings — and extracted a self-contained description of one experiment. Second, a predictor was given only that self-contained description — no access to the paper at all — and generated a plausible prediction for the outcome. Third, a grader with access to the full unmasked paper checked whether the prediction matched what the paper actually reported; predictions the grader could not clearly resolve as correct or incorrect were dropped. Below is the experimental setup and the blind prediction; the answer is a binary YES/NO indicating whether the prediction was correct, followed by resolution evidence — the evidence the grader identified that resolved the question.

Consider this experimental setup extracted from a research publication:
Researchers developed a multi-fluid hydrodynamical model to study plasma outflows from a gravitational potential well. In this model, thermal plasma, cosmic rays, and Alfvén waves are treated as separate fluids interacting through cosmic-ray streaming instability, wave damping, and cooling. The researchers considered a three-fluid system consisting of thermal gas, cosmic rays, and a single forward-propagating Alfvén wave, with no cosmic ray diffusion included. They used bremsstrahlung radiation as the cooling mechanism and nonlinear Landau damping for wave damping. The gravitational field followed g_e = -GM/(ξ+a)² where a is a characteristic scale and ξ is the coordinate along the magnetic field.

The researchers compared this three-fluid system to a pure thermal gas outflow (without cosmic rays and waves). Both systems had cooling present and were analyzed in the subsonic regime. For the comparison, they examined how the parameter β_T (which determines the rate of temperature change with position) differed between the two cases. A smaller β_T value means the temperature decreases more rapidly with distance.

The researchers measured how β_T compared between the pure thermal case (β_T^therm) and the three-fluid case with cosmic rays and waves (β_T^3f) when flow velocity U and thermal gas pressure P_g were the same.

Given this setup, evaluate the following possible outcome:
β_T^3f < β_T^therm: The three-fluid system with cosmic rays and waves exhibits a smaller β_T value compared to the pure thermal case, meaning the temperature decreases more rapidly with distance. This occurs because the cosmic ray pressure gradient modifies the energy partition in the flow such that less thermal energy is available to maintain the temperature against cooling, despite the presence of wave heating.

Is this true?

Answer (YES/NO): YES